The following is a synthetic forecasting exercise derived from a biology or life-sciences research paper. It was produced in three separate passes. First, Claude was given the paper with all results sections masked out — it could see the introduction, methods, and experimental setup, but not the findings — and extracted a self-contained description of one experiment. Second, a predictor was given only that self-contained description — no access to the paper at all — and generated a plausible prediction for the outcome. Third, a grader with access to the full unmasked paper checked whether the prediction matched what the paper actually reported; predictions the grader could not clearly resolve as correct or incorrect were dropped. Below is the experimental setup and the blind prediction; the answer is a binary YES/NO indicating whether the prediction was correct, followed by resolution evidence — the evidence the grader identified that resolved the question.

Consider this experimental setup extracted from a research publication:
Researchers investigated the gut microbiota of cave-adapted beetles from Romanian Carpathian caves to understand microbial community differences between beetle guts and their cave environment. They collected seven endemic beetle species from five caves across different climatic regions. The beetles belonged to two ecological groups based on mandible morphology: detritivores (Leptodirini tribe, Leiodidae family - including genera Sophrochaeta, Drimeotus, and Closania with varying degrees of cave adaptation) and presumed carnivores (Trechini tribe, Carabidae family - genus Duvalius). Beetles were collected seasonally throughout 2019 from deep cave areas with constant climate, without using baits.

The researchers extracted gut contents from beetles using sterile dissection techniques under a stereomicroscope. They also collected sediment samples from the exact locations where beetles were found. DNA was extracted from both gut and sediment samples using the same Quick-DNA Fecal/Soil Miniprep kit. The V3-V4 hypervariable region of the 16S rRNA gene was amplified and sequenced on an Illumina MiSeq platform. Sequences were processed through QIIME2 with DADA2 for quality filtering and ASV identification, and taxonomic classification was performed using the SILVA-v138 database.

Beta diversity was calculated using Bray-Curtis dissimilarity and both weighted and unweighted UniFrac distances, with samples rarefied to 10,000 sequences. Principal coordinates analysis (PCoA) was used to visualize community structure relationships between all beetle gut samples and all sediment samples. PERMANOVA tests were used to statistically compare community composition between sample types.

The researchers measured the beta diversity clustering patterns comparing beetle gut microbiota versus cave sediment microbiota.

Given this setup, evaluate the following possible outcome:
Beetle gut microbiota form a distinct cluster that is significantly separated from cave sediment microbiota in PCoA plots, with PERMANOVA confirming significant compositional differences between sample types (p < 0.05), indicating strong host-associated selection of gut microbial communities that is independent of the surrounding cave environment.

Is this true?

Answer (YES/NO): YES